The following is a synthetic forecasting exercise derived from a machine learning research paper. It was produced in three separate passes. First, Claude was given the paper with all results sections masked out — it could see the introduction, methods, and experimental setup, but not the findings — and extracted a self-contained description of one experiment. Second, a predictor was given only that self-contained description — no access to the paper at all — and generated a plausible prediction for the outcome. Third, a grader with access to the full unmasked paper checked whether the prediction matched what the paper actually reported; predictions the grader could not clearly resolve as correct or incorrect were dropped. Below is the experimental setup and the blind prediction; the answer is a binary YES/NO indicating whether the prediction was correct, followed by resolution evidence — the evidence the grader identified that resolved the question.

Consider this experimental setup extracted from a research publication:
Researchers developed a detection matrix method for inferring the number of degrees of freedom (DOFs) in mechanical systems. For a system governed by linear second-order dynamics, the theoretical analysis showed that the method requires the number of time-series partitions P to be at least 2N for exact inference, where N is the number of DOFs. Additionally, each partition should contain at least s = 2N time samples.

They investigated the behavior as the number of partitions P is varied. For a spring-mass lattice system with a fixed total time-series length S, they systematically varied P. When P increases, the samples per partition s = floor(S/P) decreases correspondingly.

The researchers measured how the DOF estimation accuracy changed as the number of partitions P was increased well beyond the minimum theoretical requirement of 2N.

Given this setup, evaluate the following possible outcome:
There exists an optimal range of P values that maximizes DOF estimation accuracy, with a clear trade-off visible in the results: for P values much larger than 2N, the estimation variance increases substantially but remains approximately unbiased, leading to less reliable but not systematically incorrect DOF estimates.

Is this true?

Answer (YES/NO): NO